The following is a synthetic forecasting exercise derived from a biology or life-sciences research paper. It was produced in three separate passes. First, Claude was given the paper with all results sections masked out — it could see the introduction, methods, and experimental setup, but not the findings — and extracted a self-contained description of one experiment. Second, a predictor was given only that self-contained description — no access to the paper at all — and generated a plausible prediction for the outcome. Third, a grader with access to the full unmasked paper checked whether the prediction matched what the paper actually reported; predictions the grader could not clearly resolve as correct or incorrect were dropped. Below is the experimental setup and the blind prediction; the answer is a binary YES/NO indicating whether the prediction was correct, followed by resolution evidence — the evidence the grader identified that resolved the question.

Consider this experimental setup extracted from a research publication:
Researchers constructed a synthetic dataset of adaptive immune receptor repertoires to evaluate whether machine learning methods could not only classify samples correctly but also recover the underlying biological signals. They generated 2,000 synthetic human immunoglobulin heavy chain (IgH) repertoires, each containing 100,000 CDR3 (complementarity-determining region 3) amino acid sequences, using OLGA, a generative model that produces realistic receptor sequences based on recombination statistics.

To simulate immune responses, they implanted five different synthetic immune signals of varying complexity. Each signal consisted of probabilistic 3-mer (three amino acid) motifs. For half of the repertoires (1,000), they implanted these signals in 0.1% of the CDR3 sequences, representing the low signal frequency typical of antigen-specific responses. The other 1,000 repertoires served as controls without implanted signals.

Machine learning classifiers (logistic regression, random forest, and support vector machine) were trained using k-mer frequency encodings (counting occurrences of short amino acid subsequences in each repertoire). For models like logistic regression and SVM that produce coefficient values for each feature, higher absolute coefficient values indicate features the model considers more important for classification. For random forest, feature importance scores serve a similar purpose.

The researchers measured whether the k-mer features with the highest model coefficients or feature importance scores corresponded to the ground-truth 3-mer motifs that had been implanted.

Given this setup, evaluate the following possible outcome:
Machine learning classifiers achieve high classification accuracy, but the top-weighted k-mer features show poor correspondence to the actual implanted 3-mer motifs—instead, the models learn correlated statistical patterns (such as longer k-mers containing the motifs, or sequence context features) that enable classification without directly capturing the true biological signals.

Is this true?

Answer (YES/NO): NO